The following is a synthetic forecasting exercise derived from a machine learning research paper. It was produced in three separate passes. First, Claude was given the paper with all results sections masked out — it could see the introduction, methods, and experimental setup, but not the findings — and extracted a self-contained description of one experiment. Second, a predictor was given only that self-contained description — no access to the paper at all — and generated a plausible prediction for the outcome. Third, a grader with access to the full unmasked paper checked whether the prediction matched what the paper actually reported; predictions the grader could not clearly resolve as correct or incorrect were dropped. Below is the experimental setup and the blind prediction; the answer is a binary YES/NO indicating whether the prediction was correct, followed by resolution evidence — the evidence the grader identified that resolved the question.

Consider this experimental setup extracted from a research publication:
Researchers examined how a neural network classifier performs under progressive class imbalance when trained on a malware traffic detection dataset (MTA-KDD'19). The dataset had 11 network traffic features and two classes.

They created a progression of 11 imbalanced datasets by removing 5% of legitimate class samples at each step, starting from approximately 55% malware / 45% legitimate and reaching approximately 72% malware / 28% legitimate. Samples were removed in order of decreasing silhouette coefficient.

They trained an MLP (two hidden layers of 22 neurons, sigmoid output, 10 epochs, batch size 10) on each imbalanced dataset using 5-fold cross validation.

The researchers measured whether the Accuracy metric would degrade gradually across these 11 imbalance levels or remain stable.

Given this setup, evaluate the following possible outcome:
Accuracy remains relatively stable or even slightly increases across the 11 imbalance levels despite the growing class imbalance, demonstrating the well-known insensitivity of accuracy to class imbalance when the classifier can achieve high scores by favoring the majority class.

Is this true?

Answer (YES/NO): NO